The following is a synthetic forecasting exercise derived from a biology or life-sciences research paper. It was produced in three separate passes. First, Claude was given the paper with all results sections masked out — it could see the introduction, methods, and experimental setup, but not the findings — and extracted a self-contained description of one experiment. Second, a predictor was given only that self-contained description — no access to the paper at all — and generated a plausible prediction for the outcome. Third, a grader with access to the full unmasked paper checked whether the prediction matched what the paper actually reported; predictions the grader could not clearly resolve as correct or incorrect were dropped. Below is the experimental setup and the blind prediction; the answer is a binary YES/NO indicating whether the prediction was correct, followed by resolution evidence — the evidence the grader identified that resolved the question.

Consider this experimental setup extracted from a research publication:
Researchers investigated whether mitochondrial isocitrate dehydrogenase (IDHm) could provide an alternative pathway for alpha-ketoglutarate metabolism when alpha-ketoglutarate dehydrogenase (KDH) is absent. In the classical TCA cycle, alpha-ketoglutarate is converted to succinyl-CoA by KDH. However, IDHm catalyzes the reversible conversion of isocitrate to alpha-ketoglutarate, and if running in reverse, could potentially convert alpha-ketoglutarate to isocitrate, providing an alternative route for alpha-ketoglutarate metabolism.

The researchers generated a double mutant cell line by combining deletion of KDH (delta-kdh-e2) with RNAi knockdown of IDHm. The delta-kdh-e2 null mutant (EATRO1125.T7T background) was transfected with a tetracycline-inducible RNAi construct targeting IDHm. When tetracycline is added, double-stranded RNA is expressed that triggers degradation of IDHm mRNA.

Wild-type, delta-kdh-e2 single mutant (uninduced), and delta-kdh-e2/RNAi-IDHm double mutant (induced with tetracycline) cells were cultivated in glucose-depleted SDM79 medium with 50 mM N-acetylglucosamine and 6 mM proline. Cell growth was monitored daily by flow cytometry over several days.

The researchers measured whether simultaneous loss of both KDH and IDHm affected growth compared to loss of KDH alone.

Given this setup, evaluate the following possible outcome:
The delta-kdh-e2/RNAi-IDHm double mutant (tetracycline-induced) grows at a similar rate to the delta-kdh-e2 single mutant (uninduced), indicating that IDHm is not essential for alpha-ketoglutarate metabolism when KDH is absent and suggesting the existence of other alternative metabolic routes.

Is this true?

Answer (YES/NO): YES